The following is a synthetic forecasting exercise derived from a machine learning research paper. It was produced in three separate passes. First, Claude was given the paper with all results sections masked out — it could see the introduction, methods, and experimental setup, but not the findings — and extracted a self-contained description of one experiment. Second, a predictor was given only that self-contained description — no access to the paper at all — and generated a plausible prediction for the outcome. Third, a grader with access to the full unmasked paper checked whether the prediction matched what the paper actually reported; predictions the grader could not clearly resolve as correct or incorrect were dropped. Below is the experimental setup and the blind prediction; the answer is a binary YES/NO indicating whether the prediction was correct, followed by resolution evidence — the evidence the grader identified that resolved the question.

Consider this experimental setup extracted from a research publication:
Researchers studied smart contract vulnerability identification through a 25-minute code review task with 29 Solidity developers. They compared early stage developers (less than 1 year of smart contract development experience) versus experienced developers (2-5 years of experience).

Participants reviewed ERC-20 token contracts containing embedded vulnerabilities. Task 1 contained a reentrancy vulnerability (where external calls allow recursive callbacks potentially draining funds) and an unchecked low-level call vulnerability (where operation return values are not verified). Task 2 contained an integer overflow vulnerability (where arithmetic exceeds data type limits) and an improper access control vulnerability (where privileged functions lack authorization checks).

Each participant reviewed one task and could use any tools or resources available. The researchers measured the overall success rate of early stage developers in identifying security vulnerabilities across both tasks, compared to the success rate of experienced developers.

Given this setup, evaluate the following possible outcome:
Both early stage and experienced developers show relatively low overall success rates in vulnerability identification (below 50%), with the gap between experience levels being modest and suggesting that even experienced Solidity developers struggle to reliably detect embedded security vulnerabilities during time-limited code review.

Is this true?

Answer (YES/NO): NO